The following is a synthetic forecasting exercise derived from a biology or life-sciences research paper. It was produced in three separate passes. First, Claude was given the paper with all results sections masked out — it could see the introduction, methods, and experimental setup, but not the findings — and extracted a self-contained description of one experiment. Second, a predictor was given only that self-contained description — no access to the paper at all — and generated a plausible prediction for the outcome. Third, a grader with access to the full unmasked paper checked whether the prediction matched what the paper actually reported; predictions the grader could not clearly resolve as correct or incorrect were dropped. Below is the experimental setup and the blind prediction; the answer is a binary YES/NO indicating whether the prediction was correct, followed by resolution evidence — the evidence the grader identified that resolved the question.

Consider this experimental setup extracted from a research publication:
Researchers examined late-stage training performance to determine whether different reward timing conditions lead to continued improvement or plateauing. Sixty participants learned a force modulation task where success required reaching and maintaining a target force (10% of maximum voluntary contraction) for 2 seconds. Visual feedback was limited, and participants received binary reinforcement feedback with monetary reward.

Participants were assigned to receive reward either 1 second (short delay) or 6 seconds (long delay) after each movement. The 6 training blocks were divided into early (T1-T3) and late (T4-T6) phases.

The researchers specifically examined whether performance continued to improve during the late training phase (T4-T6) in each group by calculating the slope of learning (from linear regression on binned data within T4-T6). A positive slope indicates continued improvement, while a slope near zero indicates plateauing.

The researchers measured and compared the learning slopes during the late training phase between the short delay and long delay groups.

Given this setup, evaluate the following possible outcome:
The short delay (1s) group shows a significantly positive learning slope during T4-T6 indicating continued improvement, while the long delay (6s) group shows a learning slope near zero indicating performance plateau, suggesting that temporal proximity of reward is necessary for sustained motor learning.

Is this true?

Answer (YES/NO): YES